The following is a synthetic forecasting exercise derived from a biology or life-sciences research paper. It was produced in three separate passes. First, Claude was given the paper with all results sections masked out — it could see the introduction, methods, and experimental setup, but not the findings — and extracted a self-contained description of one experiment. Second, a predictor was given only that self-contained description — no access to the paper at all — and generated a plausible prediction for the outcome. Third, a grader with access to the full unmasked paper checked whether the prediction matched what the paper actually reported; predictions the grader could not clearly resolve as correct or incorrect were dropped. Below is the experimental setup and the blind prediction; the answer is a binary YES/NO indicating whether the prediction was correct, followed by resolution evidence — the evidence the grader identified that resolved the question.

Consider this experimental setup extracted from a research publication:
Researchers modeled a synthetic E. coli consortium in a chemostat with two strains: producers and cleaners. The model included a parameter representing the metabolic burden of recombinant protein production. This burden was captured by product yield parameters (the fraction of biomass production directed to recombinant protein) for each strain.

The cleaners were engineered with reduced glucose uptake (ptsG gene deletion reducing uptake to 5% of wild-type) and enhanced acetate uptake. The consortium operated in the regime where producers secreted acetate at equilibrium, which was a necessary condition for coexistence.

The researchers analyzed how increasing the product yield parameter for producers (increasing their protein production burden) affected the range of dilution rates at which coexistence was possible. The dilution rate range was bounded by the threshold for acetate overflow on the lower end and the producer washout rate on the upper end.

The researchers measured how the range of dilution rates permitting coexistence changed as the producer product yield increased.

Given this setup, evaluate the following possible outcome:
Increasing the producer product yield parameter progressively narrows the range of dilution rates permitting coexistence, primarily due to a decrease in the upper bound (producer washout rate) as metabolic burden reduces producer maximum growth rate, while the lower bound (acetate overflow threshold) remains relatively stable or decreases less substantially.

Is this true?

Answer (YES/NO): YES